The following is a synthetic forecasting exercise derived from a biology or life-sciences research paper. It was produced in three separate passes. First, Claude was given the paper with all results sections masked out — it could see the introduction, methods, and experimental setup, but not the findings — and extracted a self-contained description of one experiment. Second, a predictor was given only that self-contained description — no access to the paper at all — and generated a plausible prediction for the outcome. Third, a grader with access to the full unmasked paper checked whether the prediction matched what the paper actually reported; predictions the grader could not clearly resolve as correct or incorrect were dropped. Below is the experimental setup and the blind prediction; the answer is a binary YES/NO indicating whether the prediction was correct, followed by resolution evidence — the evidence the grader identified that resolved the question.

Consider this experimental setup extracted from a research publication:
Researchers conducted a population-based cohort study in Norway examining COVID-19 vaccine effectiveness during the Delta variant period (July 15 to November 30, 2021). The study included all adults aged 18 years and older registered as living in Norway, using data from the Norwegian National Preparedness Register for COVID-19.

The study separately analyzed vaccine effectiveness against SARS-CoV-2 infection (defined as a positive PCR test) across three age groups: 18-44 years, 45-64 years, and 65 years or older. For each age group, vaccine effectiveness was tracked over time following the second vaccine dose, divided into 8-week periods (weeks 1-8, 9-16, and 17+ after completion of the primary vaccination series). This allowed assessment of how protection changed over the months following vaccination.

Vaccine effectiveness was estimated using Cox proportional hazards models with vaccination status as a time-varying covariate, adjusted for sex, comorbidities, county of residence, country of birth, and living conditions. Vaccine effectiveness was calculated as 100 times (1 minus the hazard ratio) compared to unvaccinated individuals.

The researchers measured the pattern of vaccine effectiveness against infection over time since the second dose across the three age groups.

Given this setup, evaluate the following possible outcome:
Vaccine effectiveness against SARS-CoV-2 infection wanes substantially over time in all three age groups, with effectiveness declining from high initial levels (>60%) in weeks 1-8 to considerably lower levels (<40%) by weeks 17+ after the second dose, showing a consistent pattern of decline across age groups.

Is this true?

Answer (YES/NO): YES